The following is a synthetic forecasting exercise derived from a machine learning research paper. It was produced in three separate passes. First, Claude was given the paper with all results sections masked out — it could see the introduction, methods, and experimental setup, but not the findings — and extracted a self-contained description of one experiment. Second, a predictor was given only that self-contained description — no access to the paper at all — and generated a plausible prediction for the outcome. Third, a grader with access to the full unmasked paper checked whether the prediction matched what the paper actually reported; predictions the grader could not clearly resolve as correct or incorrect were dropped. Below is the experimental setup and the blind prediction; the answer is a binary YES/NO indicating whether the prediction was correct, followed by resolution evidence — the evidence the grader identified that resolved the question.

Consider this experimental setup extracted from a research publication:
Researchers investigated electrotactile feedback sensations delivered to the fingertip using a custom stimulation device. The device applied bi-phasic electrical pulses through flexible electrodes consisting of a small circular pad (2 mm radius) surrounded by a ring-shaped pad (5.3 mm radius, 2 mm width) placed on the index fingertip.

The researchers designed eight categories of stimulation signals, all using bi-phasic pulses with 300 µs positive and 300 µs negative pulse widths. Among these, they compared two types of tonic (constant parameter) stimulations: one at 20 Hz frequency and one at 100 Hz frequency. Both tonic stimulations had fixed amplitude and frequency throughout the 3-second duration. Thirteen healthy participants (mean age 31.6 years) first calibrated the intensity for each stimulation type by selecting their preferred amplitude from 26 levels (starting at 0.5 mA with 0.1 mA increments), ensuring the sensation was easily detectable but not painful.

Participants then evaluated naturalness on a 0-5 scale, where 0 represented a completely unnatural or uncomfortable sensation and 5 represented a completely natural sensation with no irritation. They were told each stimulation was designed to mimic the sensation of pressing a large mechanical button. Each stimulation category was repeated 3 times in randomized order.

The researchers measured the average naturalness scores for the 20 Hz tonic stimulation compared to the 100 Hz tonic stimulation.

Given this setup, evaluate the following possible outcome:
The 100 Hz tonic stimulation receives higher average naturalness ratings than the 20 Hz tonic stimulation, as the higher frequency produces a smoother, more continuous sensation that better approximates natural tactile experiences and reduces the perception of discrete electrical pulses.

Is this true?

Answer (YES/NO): YES